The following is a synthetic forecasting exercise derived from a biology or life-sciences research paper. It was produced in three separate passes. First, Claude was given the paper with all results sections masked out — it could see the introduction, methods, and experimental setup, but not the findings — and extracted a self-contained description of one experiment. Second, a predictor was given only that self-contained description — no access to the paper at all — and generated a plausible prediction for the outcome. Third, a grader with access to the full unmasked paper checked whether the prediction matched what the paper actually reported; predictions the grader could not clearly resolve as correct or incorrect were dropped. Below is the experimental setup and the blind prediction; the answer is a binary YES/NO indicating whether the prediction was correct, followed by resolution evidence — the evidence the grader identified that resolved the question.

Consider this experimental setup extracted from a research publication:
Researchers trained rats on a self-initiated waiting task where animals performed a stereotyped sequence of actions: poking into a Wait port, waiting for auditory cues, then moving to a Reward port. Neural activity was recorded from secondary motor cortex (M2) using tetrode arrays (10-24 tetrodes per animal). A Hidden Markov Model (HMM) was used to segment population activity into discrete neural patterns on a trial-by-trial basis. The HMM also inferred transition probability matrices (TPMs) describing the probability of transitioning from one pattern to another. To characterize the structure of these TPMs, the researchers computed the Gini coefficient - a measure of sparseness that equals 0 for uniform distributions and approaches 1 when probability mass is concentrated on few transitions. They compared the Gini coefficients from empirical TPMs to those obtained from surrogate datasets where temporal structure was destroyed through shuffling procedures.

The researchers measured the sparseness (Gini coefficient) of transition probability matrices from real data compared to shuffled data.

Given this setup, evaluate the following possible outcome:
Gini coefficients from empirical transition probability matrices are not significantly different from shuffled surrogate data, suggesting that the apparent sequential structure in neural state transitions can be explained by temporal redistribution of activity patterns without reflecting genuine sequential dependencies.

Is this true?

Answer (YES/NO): NO